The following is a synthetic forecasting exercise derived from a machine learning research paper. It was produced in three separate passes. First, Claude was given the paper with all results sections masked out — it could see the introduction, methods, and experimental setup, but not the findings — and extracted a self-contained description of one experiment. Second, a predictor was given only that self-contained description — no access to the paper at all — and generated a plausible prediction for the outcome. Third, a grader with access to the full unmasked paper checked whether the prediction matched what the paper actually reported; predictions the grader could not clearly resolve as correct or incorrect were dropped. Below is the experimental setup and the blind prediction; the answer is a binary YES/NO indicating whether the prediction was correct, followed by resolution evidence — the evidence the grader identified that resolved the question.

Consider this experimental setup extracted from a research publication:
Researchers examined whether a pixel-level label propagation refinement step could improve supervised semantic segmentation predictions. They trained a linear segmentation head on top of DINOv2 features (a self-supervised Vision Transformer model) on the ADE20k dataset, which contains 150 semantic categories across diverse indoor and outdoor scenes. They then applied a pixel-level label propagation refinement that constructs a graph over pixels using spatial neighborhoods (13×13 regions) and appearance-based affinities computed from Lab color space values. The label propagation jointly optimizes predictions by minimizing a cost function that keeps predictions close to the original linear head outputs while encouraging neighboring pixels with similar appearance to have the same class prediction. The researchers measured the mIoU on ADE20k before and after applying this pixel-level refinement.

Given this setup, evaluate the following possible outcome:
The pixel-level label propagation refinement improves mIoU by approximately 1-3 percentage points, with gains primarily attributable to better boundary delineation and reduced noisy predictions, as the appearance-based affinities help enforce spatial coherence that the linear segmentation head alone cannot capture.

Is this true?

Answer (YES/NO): YES